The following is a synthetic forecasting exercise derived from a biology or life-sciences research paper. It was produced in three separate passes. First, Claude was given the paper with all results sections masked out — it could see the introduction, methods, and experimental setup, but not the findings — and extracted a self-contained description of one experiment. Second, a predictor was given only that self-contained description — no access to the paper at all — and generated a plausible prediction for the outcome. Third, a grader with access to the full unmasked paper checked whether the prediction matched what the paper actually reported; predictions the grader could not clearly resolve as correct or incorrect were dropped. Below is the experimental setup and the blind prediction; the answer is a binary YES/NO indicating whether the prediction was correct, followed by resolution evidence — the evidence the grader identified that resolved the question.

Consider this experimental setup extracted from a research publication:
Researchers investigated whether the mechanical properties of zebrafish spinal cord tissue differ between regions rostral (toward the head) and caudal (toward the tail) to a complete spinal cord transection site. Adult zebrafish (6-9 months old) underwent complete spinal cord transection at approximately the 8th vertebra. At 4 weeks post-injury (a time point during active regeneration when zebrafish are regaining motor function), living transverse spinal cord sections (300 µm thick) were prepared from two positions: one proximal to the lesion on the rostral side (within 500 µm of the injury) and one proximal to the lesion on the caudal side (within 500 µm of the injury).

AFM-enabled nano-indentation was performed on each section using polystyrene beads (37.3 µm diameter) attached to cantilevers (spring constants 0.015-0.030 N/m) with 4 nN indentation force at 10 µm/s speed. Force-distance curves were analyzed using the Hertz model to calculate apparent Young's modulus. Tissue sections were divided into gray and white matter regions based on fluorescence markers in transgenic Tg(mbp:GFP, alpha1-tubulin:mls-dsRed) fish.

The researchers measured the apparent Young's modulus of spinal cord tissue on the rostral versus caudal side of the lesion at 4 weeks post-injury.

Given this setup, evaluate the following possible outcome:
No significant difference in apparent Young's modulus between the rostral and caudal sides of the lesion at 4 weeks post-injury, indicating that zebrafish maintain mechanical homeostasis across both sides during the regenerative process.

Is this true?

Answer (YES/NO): NO